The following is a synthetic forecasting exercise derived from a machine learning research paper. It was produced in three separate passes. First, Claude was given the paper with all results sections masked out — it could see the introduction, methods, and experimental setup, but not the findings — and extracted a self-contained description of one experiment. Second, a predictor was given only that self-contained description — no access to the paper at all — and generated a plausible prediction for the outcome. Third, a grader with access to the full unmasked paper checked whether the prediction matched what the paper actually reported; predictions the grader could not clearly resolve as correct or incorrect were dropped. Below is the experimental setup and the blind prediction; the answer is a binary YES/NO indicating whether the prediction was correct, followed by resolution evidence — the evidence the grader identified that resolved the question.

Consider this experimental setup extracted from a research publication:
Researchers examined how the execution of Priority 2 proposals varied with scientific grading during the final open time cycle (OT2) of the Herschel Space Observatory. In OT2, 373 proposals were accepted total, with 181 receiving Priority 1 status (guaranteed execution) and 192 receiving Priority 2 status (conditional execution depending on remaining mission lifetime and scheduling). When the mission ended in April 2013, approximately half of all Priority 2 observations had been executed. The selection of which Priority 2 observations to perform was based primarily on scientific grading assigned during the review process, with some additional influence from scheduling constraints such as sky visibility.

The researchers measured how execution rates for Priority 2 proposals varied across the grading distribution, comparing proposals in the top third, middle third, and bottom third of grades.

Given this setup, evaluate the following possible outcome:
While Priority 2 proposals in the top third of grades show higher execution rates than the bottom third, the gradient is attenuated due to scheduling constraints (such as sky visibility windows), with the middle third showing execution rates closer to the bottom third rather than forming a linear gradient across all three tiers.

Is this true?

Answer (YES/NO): NO